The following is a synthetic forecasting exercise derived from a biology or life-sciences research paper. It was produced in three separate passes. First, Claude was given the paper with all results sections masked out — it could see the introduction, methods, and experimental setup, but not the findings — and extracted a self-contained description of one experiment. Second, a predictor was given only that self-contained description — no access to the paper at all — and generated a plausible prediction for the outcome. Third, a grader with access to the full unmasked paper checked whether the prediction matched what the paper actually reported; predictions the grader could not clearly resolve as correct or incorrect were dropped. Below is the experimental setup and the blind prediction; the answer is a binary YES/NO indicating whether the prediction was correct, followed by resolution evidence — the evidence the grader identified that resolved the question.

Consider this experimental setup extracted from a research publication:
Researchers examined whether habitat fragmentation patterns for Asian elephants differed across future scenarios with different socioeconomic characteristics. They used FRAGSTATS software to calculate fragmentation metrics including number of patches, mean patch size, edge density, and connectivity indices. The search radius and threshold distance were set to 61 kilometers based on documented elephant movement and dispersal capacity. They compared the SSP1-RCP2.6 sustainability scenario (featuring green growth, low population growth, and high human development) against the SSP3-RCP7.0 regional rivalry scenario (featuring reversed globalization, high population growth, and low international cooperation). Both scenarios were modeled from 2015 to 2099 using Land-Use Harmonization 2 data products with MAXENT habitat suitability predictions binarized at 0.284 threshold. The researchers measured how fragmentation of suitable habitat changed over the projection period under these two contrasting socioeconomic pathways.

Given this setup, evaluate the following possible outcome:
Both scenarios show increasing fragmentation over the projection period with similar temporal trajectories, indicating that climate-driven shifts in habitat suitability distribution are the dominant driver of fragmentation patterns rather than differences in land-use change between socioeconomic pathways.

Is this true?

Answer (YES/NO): NO